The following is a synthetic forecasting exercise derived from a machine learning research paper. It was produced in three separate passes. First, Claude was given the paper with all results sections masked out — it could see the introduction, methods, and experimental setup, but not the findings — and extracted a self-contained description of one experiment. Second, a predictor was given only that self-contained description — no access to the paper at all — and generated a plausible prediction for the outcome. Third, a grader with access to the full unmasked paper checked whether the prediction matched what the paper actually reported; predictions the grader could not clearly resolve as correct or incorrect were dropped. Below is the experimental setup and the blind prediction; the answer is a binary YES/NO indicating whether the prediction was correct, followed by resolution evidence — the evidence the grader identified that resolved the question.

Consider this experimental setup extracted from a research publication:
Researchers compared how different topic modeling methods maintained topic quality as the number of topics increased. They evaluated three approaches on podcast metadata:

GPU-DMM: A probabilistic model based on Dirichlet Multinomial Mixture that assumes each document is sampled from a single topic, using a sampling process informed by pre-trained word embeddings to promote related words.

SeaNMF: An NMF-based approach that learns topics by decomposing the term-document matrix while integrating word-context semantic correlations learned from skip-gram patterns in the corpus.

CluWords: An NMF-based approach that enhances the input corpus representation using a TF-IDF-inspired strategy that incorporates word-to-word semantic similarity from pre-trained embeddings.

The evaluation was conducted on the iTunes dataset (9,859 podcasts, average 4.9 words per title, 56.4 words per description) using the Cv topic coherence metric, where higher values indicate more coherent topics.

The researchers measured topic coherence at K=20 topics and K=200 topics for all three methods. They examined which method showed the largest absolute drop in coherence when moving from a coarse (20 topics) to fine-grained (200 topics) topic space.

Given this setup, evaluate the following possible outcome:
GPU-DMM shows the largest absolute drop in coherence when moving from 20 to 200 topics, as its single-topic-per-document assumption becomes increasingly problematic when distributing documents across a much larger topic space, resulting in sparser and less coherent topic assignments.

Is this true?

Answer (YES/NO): NO